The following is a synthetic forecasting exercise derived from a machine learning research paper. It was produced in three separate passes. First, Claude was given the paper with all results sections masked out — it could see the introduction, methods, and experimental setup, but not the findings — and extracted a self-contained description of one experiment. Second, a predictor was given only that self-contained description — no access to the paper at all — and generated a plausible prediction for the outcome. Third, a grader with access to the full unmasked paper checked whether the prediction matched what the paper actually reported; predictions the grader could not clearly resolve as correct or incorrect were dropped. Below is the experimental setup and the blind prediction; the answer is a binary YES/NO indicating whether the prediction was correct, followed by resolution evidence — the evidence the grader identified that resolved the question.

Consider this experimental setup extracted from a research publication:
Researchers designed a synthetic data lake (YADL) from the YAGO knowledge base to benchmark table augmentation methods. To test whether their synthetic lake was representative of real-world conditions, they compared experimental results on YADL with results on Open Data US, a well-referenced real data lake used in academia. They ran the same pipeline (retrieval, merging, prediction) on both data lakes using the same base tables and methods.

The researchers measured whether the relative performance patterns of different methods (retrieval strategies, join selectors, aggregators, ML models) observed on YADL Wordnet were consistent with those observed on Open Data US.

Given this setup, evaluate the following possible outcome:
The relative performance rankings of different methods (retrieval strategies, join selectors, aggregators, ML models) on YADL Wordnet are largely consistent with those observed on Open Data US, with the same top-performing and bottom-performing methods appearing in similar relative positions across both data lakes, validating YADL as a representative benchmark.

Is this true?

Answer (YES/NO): YES